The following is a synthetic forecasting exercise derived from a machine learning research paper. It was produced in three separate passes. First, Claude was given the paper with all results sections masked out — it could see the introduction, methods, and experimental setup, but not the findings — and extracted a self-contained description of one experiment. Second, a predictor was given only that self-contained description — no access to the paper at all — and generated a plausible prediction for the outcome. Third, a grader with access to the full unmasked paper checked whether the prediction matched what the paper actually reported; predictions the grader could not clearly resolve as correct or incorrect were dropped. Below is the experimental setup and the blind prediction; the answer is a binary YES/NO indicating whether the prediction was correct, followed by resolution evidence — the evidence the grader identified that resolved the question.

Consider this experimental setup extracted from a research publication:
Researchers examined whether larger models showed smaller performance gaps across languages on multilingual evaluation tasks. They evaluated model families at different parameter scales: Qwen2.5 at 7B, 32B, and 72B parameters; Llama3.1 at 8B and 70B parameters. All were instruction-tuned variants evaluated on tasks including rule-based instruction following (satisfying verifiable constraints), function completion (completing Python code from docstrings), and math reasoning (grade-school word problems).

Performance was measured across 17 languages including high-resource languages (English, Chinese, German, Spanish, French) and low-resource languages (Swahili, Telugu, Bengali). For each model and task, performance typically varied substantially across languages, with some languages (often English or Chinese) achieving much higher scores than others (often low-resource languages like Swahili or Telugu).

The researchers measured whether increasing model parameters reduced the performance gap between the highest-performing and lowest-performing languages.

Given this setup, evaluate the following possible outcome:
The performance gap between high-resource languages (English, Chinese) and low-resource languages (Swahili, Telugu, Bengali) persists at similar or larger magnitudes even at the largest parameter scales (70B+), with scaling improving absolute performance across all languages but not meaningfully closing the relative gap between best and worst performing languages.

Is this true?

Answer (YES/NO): YES